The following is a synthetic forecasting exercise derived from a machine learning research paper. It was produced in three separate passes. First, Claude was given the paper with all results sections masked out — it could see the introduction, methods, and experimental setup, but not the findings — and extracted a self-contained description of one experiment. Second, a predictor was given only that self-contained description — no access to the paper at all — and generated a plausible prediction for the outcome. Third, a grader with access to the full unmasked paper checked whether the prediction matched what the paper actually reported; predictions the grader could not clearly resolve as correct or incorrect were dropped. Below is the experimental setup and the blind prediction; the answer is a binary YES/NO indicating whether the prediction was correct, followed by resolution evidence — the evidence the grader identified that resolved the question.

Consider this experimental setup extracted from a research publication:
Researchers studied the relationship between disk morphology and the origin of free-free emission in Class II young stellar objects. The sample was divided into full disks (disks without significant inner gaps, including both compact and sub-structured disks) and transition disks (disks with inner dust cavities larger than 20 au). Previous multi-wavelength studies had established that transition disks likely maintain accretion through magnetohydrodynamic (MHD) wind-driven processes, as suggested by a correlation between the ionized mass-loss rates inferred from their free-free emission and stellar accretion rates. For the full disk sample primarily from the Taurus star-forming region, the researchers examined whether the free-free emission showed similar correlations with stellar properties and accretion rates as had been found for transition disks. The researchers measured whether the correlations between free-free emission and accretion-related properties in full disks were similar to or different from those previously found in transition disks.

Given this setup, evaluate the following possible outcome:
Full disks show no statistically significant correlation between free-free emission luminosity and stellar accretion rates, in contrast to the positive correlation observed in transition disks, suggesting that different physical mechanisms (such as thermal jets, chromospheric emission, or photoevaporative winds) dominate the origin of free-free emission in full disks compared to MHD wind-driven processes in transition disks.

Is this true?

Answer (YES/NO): NO